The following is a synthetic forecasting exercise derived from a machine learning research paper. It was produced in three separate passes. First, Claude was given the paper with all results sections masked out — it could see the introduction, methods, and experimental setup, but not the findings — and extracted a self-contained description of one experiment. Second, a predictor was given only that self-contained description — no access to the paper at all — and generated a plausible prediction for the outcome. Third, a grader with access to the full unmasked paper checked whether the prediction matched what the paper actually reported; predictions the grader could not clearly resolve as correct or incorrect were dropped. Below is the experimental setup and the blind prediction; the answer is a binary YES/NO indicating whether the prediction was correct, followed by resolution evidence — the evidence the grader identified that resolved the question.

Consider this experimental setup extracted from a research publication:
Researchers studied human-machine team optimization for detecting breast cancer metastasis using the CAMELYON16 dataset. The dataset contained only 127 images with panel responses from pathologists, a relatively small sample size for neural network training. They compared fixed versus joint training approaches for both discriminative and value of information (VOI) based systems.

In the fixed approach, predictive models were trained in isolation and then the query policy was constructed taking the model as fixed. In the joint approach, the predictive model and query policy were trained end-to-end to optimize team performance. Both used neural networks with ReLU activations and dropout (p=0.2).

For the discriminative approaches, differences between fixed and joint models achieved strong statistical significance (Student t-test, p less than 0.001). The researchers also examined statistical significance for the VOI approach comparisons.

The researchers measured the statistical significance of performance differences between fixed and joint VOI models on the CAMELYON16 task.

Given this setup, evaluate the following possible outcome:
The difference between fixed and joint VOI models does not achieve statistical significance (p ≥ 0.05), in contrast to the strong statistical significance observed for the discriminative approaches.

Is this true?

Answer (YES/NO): YES